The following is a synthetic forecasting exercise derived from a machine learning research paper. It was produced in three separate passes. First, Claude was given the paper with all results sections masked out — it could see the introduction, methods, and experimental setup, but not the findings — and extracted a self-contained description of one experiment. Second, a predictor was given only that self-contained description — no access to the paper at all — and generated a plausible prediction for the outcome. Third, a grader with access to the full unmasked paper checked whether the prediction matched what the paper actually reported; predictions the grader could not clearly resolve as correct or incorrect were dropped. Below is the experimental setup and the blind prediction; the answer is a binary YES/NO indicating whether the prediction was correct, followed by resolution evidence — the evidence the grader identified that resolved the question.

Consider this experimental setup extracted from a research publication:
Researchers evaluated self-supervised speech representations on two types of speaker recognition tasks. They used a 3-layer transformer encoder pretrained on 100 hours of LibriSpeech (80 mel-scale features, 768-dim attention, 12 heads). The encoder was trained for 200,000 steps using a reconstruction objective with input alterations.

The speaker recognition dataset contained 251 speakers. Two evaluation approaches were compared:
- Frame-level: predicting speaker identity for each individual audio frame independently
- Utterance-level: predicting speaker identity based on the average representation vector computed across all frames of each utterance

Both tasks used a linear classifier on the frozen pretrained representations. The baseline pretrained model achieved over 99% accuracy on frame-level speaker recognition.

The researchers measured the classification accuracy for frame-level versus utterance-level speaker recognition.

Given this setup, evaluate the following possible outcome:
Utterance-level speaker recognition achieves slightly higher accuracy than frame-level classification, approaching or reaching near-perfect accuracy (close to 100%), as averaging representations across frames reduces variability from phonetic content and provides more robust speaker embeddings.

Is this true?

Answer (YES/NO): NO